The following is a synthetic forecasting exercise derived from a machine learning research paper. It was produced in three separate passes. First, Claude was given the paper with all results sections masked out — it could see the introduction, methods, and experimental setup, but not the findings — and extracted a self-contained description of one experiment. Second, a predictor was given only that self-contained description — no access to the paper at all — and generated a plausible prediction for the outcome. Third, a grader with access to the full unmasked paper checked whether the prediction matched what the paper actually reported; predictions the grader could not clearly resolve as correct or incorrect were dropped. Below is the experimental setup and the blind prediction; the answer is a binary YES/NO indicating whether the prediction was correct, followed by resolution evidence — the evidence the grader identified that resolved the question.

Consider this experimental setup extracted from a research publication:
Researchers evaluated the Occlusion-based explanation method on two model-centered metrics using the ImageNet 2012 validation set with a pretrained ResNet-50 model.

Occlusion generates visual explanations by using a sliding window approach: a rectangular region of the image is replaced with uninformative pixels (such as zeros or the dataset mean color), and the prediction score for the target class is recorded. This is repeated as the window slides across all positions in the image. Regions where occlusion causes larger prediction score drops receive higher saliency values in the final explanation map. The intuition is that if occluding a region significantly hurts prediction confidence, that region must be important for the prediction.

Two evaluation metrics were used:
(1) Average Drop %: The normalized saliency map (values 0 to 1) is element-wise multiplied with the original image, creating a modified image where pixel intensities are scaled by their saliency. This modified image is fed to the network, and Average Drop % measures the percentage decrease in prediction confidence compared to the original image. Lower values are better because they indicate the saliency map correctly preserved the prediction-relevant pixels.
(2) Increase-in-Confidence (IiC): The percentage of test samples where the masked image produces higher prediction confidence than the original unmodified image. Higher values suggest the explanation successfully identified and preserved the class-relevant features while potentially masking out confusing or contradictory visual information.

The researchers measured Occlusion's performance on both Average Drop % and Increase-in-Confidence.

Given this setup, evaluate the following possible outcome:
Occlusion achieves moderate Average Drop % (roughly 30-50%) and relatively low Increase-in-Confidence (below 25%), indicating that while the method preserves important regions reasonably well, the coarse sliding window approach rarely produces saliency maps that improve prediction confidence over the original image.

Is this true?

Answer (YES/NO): NO